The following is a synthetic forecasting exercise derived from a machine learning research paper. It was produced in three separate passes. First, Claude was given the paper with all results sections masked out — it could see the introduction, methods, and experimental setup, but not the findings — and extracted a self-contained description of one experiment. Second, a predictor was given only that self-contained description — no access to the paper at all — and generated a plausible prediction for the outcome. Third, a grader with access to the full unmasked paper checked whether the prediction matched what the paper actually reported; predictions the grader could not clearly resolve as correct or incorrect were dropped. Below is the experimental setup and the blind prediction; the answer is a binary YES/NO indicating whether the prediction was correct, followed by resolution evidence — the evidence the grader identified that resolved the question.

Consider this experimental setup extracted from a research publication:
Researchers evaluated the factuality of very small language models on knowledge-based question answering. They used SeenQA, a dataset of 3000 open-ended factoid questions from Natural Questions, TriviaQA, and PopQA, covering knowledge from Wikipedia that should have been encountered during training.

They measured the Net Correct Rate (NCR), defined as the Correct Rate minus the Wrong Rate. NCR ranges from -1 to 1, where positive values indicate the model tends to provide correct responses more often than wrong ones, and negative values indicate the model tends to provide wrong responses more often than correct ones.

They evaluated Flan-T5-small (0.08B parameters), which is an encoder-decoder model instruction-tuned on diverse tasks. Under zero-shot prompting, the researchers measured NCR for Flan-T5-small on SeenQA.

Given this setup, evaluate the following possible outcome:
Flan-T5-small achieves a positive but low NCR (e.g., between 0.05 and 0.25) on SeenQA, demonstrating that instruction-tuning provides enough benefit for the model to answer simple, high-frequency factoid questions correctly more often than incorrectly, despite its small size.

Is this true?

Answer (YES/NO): NO